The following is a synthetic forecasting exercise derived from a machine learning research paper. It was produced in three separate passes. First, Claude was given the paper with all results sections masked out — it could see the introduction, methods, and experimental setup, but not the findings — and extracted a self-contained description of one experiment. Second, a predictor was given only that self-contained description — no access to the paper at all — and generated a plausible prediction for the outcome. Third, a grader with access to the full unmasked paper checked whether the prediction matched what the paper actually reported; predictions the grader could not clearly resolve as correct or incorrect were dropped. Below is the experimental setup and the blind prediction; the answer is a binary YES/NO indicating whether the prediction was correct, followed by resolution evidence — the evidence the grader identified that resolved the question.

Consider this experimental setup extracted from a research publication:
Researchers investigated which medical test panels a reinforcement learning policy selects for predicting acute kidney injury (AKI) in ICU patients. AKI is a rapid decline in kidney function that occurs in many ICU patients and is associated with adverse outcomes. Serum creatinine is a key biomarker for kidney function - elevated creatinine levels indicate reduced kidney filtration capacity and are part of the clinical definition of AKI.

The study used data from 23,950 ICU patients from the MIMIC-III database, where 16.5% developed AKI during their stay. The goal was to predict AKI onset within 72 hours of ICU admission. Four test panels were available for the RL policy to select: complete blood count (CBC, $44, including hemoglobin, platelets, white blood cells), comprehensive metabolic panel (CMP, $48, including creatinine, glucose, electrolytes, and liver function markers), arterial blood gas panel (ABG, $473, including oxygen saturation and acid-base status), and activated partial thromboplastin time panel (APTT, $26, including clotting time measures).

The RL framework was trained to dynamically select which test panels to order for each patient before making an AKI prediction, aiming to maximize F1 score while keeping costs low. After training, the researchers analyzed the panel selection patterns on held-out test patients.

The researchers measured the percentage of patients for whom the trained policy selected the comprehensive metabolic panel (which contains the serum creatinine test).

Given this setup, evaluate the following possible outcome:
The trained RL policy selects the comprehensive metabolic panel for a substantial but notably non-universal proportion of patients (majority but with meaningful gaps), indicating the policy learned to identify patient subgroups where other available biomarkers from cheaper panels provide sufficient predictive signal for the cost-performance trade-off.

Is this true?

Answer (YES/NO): NO